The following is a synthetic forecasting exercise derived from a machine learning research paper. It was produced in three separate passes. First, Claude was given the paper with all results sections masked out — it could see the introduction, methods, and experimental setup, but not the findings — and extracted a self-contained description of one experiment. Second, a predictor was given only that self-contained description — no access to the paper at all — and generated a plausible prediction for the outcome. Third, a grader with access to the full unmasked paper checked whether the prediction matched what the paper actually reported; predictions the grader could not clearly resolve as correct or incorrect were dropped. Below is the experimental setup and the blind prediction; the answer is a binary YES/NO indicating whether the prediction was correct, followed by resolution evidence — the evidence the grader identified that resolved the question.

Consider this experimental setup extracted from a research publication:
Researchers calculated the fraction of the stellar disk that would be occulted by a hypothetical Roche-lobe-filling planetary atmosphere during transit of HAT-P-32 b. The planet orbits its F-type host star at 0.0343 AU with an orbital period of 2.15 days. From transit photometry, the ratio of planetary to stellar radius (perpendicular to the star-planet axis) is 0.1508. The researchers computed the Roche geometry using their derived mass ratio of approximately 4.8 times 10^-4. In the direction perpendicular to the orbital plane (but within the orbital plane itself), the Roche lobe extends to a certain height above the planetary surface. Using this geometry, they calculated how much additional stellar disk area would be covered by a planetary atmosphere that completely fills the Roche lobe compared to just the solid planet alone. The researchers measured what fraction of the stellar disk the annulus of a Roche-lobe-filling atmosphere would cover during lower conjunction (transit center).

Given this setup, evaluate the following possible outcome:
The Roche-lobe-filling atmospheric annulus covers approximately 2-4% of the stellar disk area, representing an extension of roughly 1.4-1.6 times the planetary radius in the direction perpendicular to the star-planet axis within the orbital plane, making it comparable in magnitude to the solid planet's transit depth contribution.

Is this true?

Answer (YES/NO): YES